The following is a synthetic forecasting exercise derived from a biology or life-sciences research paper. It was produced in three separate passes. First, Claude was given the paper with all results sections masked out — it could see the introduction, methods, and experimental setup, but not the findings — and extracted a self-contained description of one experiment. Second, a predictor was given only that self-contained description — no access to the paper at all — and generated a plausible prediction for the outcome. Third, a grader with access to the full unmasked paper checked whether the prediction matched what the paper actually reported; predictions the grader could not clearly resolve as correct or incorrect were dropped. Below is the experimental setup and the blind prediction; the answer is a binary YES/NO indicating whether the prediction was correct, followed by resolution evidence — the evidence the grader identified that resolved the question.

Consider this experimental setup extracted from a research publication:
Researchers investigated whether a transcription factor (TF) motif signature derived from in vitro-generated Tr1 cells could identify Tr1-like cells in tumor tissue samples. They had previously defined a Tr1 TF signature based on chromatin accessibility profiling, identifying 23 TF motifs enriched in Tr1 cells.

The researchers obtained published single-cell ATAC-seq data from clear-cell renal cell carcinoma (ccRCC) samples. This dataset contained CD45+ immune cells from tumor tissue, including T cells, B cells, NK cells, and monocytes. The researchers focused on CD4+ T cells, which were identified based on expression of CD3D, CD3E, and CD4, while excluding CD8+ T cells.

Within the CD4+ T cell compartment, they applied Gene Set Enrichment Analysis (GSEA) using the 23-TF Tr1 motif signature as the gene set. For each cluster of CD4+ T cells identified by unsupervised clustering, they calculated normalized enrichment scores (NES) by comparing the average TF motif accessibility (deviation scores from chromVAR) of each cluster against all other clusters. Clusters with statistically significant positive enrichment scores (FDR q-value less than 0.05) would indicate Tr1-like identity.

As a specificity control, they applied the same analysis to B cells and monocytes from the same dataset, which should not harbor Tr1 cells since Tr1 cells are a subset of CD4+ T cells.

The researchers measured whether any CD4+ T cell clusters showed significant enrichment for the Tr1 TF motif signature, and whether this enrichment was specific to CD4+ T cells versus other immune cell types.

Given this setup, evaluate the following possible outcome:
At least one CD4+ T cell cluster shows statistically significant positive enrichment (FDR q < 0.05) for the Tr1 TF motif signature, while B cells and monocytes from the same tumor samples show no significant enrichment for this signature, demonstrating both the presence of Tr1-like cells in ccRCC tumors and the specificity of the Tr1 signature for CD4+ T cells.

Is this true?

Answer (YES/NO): YES